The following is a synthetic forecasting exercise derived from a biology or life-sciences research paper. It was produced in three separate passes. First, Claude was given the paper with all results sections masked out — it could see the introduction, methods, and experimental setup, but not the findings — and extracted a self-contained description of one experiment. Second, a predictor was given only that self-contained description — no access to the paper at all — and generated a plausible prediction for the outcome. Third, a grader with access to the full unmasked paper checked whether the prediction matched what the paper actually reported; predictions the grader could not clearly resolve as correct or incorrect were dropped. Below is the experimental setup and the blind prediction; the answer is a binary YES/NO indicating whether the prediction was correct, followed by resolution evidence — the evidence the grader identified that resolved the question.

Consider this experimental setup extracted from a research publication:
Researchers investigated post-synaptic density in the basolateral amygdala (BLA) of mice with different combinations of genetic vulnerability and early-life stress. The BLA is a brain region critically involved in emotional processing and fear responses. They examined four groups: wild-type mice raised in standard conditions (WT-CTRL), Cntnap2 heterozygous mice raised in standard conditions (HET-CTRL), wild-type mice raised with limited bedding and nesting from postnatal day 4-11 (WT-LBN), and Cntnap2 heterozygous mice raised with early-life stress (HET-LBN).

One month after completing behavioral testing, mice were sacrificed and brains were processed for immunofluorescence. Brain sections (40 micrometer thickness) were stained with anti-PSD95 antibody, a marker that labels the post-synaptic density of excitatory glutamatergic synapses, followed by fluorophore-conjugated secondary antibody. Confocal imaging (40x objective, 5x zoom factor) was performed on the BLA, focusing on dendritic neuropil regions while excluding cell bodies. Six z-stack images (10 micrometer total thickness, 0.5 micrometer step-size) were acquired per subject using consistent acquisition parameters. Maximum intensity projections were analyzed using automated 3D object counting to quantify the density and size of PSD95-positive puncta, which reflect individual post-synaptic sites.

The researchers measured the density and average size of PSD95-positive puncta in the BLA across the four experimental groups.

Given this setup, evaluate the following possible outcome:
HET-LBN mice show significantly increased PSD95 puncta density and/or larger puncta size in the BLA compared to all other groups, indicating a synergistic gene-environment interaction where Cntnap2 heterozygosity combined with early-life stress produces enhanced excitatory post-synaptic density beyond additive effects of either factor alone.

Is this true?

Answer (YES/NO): NO